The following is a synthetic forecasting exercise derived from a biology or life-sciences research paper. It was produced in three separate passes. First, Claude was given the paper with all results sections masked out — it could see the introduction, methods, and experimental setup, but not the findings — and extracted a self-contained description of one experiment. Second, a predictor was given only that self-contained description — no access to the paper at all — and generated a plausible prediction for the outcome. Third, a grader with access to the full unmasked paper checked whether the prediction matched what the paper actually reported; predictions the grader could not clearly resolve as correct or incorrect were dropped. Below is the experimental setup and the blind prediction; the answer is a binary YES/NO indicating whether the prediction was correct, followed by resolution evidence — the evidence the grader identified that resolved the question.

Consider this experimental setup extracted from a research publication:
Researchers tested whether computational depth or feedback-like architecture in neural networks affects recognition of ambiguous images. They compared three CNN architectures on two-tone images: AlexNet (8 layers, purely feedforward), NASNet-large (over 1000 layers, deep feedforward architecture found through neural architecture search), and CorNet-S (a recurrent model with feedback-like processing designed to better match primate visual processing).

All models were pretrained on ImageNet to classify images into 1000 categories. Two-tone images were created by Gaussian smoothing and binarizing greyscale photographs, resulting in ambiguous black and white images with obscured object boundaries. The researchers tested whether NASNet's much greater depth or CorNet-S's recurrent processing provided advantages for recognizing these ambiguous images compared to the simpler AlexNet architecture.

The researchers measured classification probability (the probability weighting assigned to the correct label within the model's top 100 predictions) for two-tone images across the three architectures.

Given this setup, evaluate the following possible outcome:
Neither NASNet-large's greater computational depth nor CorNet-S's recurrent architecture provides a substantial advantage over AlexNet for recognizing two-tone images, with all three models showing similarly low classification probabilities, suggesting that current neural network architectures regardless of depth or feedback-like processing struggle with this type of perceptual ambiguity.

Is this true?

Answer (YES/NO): NO